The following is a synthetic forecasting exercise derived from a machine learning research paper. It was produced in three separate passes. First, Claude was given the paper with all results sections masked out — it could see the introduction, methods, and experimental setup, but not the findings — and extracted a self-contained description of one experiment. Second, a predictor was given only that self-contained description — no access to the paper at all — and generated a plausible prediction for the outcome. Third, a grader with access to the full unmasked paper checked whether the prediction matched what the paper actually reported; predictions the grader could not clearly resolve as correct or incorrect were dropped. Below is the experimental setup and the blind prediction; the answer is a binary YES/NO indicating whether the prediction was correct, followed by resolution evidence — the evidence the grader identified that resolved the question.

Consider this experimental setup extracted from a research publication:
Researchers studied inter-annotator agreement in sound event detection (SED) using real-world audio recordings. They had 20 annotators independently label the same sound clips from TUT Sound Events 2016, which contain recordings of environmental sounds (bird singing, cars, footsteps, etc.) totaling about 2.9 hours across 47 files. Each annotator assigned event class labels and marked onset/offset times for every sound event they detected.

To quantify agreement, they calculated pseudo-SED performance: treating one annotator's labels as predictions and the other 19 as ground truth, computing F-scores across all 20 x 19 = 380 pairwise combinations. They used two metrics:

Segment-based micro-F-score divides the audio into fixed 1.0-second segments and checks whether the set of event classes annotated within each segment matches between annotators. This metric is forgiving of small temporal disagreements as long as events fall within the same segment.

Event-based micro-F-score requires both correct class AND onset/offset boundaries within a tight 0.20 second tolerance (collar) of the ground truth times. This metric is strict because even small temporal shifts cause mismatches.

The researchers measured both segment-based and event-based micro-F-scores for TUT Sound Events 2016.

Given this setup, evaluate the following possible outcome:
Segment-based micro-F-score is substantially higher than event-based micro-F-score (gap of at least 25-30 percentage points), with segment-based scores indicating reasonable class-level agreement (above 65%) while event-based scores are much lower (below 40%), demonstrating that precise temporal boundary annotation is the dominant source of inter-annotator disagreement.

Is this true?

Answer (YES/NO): YES